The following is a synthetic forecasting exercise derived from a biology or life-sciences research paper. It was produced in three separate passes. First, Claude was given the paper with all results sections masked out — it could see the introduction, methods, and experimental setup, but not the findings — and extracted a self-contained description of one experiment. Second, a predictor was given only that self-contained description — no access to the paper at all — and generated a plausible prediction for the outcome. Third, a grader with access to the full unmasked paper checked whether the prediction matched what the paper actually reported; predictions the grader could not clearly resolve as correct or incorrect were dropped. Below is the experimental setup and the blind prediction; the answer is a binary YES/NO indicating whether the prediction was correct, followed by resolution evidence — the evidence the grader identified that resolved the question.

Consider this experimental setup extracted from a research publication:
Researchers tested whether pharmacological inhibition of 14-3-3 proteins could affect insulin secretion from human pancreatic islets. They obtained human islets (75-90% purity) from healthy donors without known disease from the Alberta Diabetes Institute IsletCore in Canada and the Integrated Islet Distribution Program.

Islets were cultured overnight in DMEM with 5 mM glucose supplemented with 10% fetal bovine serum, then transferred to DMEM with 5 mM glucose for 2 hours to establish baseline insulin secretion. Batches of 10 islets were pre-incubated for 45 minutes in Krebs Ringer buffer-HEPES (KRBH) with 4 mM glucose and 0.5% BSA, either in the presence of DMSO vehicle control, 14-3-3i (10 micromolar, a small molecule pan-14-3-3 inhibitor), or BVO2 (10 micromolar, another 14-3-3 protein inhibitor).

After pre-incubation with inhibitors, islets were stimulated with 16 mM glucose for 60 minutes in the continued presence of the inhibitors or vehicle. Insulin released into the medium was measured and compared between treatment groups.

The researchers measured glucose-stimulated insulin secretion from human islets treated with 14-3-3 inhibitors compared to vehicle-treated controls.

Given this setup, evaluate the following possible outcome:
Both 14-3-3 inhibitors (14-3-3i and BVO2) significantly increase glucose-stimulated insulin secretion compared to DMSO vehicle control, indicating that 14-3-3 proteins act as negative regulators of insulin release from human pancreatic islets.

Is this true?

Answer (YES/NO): YES